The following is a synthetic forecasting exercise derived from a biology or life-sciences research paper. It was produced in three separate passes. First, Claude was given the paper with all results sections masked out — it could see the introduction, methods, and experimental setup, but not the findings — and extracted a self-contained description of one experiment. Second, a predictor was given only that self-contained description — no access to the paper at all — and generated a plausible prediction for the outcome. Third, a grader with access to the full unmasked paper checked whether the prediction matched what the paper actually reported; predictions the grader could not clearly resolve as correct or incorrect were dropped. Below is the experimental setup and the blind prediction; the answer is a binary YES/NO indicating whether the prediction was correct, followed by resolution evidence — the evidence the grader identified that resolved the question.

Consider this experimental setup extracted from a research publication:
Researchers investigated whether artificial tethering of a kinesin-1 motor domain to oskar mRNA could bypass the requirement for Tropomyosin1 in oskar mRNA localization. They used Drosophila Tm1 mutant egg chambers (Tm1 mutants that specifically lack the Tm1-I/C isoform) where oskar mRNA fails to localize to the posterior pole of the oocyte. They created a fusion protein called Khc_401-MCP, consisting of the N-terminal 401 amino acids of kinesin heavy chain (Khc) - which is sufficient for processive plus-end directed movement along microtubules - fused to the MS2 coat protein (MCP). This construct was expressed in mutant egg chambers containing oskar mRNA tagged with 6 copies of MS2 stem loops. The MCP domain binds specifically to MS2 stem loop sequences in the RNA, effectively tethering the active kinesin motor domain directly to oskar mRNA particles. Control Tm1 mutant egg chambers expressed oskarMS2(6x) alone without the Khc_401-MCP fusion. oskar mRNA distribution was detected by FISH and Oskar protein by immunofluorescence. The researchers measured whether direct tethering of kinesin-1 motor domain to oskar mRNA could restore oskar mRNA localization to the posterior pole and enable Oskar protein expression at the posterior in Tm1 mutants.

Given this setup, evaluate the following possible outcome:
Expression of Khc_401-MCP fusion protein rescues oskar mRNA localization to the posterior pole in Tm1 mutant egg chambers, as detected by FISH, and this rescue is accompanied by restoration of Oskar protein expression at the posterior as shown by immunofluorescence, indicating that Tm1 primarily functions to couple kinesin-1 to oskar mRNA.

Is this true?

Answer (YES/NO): YES